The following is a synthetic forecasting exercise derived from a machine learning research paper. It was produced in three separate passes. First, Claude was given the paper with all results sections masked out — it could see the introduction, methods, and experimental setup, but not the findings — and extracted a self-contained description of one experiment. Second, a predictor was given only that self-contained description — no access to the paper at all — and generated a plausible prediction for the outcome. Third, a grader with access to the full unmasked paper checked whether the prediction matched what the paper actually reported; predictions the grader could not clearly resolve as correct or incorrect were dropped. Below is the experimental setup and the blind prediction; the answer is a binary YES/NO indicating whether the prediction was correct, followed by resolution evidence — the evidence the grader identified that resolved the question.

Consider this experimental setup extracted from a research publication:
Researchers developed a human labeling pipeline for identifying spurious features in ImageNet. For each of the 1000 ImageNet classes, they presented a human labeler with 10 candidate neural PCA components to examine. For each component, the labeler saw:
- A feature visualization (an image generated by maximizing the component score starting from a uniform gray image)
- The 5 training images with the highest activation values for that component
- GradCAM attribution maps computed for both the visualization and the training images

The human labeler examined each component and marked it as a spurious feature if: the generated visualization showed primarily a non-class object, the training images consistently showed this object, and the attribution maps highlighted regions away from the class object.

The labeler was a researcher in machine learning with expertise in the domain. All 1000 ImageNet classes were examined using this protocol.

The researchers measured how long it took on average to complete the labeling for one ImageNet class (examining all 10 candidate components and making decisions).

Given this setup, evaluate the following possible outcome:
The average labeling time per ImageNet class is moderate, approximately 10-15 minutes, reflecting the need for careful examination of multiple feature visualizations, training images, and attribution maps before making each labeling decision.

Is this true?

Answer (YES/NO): NO